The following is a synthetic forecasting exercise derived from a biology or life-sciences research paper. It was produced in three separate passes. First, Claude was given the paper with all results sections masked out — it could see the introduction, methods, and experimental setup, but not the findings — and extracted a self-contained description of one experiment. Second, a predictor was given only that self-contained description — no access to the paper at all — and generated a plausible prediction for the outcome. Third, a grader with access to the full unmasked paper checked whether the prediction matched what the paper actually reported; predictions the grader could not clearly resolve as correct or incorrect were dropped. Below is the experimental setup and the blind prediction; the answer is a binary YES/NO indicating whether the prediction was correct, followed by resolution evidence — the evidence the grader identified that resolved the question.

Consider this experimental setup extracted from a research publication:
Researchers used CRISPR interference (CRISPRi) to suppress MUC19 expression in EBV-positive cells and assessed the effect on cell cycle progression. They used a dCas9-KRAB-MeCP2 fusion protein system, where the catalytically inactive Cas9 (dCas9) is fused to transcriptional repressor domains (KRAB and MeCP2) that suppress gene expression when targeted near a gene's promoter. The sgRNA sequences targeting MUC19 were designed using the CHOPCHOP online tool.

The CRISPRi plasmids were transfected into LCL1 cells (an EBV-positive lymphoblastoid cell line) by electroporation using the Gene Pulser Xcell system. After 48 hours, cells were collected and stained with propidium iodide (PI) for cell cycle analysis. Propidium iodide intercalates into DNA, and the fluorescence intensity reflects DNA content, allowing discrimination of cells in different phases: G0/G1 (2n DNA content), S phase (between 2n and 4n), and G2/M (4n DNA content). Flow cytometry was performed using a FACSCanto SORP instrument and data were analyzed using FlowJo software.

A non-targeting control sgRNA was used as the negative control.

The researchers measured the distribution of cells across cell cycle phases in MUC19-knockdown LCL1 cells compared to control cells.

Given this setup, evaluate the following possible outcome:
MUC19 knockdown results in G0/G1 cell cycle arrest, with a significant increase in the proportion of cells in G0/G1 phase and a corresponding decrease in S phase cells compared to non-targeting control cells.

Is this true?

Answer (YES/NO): YES